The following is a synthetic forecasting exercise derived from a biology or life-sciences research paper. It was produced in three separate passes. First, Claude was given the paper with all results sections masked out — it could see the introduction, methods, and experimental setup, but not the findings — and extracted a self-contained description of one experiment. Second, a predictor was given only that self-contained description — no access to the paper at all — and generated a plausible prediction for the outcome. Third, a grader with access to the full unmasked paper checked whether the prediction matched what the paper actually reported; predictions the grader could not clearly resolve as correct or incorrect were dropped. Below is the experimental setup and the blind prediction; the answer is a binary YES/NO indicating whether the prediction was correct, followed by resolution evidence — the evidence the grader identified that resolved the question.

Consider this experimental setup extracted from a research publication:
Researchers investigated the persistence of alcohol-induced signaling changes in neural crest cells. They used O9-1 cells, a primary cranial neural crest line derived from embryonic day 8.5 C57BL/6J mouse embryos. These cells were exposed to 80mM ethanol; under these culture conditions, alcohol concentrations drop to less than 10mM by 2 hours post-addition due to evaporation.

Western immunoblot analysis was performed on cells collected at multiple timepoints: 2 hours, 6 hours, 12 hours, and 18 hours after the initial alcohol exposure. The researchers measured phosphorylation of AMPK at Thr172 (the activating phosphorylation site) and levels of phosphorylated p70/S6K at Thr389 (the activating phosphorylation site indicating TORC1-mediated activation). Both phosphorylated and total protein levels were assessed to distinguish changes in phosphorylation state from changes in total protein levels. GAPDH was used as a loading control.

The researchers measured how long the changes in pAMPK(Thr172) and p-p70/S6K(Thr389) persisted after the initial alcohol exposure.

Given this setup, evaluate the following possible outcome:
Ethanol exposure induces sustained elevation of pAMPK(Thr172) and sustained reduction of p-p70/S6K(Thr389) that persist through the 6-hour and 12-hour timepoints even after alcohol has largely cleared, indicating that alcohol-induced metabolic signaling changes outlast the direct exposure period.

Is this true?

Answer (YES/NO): YES